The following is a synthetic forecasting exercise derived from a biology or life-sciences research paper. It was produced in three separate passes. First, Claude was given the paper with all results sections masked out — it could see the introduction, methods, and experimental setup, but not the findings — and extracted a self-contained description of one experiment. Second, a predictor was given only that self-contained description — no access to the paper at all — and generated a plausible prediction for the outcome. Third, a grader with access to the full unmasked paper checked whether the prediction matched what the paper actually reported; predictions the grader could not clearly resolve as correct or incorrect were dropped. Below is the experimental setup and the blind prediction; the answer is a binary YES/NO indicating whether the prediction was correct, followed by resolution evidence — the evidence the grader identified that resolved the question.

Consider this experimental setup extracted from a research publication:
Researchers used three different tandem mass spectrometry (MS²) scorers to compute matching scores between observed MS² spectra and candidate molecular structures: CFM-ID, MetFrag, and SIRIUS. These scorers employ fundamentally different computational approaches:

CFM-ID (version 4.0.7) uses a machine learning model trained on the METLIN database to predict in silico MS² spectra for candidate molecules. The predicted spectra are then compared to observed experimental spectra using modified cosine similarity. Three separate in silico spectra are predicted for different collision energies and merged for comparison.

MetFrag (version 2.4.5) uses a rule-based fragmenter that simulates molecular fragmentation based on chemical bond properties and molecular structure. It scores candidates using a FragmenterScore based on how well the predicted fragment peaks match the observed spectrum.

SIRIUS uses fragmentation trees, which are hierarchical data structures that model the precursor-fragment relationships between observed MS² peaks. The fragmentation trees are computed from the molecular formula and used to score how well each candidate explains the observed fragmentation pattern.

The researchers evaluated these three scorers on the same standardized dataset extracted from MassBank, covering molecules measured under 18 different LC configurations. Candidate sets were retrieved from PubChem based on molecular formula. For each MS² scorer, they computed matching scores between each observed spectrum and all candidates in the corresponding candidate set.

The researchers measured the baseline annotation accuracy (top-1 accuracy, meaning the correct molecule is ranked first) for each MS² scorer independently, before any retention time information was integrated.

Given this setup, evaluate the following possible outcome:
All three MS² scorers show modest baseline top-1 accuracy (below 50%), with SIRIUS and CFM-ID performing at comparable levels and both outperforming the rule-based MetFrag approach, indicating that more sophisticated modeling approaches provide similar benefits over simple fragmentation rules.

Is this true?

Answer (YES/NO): NO